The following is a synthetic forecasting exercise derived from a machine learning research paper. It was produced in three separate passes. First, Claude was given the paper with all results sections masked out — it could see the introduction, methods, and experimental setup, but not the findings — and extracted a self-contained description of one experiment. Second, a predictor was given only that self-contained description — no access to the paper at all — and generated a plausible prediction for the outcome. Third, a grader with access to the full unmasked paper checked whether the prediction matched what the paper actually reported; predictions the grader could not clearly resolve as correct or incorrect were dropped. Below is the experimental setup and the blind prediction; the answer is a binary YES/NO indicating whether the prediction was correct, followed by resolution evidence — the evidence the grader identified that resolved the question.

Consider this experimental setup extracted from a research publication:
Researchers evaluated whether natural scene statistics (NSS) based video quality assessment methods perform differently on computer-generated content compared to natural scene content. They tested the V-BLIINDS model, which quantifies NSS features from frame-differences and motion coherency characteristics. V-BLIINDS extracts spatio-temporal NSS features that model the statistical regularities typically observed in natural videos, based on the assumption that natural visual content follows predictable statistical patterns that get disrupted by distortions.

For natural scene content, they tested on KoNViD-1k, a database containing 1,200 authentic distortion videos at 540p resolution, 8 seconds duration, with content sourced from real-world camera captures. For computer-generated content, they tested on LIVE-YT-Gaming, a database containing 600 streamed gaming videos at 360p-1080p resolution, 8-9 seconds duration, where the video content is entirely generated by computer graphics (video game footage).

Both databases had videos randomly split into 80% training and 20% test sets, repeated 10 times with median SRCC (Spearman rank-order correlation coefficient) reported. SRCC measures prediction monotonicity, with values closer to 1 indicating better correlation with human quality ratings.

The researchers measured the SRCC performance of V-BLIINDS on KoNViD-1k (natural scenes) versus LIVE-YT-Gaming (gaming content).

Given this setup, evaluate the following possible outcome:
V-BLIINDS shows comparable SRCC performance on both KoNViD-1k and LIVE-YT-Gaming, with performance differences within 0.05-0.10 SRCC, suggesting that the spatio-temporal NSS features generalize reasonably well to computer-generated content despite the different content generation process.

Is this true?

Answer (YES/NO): NO